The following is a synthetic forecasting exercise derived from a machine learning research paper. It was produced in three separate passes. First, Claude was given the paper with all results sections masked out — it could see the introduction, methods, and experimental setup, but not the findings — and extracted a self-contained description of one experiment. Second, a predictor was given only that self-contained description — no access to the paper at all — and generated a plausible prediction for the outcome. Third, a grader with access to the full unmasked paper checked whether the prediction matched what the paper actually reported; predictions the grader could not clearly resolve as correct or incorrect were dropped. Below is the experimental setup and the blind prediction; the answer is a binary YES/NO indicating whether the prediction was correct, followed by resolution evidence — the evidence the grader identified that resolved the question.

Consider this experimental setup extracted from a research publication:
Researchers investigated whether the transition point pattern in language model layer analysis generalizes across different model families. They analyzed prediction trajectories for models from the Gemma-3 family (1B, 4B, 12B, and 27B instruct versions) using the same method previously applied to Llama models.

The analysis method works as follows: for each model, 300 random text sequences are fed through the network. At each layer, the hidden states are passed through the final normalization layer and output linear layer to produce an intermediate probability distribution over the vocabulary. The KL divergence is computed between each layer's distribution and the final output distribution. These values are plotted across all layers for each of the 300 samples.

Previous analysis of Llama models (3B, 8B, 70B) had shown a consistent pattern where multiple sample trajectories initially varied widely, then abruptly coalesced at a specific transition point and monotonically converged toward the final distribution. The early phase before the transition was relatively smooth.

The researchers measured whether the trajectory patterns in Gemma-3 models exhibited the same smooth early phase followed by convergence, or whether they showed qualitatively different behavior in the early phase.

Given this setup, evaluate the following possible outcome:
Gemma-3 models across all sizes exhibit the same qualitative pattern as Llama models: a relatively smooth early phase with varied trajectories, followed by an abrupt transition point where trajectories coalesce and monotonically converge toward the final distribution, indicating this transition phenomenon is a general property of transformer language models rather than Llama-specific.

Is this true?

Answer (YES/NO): NO